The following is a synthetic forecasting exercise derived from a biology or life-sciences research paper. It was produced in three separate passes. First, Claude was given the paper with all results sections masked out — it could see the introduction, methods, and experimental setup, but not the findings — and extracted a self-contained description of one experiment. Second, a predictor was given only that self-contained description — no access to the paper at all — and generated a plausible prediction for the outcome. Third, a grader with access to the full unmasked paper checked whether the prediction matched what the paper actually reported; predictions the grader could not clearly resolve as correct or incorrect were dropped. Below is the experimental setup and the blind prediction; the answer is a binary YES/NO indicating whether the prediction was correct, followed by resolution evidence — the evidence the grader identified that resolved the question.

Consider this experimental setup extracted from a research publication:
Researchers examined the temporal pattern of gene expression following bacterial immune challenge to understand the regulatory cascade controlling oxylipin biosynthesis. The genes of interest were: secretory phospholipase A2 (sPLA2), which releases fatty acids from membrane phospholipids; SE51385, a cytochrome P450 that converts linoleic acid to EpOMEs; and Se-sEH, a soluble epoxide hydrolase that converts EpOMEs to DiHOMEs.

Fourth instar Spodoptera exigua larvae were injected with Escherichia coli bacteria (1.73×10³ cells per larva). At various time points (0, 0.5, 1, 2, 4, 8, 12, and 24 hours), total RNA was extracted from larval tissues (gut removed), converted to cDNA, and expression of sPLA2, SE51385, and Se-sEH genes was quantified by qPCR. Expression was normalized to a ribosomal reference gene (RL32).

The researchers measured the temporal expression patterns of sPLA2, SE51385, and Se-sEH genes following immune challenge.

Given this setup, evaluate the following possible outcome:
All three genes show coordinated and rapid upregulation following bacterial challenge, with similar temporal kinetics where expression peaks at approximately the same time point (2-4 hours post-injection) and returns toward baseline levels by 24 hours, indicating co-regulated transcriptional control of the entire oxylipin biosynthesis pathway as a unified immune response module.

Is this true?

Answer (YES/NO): NO